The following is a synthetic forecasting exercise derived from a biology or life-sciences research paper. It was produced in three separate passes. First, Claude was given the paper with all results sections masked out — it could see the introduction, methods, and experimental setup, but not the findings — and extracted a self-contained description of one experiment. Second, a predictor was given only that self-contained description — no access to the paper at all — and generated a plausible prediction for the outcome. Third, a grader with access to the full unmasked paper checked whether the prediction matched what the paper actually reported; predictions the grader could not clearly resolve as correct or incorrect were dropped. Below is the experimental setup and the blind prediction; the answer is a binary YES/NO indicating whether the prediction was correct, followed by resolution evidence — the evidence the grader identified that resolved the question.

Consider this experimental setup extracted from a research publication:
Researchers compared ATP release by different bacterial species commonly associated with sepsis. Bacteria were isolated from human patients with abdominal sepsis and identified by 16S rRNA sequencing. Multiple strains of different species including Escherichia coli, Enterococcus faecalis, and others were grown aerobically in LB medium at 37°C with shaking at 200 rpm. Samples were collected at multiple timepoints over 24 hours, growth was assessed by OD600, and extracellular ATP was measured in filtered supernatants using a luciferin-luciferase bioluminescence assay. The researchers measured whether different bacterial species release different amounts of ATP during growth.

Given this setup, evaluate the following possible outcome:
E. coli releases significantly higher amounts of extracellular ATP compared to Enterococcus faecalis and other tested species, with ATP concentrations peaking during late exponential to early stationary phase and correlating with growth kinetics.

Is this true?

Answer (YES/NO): NO